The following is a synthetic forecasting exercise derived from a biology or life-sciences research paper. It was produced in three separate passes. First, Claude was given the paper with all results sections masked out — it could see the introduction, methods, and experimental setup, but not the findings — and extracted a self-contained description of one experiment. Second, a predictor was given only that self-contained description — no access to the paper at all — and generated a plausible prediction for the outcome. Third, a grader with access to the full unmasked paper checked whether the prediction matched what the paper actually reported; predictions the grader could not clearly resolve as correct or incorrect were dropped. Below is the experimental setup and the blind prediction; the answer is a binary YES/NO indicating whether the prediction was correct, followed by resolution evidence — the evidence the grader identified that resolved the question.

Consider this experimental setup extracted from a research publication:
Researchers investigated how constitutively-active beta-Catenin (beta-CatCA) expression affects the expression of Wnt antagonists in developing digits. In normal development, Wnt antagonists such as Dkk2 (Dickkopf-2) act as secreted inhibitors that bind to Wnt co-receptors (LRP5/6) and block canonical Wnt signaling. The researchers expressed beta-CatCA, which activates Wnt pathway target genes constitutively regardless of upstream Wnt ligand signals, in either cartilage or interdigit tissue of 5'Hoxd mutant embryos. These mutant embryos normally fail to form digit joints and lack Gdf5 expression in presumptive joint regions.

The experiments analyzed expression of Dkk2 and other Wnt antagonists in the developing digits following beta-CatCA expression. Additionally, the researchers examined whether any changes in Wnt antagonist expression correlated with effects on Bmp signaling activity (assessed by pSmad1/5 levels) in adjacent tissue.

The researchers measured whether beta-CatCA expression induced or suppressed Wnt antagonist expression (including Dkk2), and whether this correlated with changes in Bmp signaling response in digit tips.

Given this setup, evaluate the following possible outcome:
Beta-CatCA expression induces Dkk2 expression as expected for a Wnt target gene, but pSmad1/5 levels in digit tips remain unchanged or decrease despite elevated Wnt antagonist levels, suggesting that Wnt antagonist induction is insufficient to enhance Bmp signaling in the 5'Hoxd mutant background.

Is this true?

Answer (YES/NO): NO